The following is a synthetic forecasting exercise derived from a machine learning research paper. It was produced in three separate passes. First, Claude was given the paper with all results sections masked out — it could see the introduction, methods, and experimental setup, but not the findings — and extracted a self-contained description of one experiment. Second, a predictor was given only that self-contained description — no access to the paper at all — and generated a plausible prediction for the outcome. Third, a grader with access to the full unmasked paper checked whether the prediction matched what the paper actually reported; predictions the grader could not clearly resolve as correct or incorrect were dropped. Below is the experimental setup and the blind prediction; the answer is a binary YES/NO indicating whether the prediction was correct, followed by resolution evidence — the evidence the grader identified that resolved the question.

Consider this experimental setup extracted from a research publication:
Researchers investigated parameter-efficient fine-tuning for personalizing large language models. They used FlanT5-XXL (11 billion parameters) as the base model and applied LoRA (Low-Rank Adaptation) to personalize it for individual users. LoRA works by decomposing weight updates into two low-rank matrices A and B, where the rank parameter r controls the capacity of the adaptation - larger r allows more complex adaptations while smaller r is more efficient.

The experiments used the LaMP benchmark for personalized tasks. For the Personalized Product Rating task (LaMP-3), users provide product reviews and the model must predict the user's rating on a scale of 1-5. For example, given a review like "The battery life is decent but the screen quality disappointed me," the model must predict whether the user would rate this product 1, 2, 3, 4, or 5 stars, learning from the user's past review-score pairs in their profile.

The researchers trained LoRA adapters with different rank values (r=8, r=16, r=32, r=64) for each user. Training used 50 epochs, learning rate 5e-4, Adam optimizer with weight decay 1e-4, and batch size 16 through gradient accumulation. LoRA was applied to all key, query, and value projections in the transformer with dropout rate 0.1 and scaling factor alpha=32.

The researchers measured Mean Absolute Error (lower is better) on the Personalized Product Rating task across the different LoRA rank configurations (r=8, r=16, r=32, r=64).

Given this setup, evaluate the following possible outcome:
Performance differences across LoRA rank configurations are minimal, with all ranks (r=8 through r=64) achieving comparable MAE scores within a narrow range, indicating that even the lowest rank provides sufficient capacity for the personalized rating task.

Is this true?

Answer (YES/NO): NO